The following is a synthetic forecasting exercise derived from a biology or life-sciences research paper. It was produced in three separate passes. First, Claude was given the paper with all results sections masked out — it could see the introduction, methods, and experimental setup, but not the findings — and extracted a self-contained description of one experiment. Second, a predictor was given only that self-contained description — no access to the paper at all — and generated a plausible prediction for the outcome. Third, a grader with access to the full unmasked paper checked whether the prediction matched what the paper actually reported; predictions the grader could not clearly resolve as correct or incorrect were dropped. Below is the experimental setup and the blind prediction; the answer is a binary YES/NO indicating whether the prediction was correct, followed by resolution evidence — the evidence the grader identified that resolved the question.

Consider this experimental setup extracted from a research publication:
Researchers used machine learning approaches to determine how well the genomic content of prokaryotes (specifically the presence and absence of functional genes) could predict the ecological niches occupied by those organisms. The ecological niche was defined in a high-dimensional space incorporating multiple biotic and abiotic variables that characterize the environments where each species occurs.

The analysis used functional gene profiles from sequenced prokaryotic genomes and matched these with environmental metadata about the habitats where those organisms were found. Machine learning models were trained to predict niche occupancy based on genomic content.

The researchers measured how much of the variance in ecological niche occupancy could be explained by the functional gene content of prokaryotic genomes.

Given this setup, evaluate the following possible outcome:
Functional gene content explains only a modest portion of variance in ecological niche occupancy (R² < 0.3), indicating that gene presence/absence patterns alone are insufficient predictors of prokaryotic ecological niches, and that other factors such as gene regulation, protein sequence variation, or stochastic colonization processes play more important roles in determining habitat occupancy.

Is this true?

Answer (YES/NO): NO